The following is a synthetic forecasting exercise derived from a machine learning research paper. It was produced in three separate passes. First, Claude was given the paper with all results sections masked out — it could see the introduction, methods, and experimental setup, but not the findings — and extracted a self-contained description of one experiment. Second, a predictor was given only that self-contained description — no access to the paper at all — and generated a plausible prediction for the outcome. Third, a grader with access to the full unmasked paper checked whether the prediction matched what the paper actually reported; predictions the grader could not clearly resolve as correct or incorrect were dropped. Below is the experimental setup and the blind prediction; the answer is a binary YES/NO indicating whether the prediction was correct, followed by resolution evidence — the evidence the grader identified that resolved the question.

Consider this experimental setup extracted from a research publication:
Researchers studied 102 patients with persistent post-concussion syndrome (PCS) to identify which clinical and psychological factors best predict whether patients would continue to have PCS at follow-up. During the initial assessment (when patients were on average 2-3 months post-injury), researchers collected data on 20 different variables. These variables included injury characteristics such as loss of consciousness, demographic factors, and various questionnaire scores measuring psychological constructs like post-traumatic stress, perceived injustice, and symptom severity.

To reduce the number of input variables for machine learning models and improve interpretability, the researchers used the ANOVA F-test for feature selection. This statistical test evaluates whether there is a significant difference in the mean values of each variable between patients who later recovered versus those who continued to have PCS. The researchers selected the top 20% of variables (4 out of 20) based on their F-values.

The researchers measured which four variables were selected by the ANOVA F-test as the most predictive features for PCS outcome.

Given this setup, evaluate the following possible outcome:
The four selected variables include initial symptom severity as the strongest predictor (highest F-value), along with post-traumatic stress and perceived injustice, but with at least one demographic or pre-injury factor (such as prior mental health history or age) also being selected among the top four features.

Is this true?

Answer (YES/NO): NO